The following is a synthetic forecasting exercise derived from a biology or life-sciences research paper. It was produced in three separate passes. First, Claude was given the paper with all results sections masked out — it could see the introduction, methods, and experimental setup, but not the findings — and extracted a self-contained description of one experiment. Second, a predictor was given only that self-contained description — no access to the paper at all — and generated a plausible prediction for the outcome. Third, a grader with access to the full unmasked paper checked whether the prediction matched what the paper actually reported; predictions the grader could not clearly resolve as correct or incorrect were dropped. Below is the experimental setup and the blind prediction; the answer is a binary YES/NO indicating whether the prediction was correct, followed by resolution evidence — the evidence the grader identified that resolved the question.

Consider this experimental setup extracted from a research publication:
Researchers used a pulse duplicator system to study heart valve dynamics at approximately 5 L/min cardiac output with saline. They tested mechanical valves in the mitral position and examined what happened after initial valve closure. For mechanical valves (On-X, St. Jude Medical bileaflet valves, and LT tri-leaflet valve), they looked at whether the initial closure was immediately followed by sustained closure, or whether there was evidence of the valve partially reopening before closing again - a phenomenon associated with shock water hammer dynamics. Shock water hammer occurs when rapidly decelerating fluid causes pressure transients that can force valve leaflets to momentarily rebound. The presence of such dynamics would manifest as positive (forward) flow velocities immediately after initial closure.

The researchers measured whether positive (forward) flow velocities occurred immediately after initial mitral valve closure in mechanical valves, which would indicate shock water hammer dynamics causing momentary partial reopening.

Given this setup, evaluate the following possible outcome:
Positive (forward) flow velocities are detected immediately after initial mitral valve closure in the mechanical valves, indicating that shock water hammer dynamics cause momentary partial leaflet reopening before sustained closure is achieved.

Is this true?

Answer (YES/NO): YES